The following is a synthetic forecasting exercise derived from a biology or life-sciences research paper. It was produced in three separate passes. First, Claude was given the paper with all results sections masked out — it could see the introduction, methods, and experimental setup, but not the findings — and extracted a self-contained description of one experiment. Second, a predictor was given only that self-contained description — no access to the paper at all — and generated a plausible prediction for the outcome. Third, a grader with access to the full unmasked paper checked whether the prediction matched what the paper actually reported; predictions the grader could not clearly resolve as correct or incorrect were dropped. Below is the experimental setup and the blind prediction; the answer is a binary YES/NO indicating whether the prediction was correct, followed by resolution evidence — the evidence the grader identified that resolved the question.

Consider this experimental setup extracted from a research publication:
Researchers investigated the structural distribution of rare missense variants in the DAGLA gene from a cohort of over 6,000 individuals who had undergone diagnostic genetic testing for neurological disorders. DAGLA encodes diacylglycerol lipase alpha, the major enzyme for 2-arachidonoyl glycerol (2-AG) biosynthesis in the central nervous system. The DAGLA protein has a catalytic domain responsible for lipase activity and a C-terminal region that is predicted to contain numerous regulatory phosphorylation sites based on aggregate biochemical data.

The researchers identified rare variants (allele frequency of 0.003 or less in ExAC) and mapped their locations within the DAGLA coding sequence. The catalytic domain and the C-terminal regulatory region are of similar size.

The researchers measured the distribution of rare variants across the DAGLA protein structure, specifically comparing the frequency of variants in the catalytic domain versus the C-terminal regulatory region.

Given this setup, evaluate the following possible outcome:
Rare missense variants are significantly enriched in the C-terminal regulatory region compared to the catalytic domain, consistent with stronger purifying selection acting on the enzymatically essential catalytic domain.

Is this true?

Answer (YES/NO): YES